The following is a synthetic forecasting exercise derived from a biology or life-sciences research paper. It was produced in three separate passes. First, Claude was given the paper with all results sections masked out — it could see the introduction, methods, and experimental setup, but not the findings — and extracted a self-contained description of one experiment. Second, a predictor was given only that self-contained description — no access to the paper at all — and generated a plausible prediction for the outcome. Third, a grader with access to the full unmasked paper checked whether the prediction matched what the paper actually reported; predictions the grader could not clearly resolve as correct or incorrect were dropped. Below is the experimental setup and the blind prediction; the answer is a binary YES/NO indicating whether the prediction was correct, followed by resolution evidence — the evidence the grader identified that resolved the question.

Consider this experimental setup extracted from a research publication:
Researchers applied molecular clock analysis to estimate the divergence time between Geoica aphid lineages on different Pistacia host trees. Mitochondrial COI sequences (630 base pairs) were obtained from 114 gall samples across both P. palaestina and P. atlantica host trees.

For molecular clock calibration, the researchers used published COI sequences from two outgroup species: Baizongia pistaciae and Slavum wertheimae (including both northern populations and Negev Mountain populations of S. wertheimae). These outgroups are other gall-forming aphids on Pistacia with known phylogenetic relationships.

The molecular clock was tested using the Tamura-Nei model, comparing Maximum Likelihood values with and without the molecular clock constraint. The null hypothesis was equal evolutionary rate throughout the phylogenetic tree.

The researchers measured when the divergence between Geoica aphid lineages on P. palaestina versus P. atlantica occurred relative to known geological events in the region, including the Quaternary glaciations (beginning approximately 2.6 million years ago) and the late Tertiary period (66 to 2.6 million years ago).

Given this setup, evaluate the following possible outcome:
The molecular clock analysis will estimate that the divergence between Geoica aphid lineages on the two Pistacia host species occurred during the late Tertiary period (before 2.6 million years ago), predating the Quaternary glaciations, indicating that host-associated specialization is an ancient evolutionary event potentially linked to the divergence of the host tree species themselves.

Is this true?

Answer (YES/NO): YES